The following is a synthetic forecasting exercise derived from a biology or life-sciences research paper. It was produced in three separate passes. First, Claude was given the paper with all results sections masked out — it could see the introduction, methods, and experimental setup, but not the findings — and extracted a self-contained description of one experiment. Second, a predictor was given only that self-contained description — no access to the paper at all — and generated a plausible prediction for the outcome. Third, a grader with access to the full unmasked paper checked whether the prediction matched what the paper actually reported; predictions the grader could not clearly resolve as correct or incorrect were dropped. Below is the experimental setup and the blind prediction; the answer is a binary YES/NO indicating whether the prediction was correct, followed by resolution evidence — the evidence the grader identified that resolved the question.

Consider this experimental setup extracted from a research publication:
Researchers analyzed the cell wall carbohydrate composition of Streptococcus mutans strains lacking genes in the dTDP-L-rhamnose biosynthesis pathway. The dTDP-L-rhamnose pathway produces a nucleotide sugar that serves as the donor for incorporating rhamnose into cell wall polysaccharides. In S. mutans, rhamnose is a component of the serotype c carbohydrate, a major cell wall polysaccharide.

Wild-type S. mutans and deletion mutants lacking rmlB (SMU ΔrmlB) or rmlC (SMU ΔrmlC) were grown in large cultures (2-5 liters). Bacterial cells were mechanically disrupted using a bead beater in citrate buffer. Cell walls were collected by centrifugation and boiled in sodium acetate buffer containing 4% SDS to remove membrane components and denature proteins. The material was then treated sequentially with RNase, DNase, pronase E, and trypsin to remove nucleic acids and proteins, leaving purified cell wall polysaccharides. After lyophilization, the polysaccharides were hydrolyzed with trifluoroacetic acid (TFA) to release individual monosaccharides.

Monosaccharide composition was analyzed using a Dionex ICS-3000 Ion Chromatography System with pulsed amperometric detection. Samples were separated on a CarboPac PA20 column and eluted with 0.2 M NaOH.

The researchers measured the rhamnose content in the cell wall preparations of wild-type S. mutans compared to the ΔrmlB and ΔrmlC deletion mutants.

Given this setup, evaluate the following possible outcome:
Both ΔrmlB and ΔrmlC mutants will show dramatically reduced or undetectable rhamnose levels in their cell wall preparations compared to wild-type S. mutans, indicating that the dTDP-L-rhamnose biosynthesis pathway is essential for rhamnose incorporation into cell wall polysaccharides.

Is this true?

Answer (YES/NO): YES